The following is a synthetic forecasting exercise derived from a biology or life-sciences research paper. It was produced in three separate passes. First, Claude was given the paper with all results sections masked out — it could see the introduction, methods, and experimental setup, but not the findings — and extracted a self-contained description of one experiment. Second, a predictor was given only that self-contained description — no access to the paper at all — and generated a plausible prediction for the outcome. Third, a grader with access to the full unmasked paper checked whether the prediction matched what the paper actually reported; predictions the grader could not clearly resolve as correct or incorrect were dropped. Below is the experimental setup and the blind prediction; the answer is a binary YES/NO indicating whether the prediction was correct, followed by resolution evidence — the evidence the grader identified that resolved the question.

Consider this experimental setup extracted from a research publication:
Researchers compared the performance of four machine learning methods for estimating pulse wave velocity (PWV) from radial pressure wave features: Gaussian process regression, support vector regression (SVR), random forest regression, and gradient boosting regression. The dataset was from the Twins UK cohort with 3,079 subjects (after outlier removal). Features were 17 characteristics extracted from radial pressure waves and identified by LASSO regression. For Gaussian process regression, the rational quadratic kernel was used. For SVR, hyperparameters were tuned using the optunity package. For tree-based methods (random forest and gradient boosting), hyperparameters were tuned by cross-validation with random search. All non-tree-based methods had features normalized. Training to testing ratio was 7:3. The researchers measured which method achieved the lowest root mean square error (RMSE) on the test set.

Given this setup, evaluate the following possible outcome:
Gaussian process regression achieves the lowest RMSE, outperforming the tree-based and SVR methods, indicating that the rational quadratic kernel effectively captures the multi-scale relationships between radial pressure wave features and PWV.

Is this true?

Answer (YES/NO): NO